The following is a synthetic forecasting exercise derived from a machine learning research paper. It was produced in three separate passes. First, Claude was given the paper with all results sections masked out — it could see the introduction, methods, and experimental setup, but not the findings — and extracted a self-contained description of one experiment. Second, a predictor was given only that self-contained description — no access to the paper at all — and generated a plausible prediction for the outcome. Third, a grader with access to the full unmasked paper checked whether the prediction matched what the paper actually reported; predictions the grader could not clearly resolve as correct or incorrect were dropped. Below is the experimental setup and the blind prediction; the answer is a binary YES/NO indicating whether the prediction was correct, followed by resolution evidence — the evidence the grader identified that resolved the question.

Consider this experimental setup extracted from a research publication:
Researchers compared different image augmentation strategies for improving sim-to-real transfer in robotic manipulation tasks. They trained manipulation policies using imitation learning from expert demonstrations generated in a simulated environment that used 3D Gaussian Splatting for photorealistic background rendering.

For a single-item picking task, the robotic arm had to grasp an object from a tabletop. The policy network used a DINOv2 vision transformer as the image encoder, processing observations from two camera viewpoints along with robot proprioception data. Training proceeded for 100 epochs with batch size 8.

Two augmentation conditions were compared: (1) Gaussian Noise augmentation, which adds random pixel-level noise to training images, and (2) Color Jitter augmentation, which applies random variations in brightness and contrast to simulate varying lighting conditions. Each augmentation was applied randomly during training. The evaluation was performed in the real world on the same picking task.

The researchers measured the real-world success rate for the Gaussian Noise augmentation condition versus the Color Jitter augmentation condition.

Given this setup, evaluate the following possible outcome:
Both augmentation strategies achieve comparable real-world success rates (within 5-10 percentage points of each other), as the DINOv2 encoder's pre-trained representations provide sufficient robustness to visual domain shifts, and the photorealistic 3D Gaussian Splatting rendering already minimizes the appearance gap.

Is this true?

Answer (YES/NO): NO